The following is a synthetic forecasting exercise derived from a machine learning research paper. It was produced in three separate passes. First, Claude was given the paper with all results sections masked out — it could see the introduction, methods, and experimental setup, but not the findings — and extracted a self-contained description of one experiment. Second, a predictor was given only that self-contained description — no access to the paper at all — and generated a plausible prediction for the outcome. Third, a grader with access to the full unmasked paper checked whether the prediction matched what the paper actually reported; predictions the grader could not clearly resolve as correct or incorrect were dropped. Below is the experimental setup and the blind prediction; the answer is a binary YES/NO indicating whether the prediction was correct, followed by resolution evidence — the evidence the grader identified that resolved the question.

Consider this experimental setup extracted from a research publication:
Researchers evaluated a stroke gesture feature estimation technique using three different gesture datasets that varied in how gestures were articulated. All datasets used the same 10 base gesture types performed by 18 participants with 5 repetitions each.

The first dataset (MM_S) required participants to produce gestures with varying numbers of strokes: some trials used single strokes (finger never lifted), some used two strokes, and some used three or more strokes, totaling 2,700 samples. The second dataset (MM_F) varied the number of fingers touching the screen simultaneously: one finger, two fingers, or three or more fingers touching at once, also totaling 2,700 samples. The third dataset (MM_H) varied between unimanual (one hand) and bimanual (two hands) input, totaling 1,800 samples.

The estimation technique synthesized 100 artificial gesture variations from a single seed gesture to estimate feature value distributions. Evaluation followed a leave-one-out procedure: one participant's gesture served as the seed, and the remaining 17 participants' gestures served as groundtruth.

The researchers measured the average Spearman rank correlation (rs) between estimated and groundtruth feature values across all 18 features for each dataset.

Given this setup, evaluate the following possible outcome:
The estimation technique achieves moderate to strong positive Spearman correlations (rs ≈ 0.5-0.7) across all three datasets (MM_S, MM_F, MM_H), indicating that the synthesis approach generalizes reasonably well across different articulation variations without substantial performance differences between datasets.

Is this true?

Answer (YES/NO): NO